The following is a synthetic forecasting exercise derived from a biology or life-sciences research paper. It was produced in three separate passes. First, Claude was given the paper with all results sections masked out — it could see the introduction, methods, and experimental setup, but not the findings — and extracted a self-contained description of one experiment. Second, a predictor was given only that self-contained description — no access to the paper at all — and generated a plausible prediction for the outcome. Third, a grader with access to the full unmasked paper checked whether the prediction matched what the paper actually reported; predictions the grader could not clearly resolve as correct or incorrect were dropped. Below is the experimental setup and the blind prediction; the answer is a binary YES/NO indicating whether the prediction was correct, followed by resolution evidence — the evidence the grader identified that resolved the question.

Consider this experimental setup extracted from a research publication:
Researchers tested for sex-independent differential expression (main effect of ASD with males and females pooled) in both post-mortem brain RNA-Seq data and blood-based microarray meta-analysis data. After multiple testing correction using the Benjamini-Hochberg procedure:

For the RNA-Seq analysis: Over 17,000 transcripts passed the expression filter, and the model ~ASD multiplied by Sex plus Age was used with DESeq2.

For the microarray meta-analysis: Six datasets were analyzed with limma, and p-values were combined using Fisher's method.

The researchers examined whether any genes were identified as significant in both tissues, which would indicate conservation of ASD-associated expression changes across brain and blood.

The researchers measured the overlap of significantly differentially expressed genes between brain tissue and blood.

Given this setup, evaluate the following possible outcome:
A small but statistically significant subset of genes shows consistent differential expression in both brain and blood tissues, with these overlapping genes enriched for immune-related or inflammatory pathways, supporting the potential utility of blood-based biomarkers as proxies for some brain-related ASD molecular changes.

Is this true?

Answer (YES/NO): NO